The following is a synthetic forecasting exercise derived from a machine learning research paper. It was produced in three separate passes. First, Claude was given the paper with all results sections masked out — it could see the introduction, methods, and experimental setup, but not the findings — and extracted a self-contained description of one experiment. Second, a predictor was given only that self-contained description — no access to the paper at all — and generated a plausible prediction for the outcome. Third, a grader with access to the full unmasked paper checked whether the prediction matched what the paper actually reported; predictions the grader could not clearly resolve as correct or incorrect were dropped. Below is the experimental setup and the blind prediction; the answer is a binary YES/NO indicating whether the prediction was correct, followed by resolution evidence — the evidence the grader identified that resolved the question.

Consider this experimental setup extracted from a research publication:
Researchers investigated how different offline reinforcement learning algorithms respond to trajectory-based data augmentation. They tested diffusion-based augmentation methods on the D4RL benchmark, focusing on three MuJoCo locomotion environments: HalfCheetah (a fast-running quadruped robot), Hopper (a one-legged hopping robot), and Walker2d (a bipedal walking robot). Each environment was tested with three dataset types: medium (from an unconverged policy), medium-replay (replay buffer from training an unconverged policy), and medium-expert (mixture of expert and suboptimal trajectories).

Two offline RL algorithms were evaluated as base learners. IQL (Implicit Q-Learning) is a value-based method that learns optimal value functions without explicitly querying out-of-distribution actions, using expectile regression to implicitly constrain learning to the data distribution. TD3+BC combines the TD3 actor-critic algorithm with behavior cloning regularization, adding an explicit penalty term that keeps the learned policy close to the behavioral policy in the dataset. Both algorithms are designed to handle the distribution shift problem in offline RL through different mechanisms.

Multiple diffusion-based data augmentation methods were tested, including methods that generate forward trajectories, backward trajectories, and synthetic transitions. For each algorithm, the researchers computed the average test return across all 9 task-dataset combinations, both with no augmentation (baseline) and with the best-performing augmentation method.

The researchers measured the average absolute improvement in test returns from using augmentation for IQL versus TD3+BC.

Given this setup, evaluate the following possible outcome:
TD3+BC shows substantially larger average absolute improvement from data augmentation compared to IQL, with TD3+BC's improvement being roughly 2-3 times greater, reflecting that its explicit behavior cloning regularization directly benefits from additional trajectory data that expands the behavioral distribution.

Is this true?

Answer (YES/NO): NO